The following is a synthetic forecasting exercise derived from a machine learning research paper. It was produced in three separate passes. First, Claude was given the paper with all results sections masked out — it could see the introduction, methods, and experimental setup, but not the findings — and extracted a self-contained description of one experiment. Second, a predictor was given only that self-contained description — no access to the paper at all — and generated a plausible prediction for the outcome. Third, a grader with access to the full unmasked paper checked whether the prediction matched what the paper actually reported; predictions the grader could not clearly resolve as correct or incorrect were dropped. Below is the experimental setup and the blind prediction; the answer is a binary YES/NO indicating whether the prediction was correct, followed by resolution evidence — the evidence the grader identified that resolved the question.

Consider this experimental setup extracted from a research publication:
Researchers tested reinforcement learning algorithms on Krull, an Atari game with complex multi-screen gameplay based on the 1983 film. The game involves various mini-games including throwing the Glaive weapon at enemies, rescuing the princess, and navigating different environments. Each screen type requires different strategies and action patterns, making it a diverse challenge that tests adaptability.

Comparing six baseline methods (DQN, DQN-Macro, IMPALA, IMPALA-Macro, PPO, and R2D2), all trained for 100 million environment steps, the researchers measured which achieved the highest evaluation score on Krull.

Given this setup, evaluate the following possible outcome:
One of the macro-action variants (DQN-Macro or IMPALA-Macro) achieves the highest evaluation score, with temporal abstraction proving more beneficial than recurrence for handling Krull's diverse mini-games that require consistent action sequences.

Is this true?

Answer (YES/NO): YES